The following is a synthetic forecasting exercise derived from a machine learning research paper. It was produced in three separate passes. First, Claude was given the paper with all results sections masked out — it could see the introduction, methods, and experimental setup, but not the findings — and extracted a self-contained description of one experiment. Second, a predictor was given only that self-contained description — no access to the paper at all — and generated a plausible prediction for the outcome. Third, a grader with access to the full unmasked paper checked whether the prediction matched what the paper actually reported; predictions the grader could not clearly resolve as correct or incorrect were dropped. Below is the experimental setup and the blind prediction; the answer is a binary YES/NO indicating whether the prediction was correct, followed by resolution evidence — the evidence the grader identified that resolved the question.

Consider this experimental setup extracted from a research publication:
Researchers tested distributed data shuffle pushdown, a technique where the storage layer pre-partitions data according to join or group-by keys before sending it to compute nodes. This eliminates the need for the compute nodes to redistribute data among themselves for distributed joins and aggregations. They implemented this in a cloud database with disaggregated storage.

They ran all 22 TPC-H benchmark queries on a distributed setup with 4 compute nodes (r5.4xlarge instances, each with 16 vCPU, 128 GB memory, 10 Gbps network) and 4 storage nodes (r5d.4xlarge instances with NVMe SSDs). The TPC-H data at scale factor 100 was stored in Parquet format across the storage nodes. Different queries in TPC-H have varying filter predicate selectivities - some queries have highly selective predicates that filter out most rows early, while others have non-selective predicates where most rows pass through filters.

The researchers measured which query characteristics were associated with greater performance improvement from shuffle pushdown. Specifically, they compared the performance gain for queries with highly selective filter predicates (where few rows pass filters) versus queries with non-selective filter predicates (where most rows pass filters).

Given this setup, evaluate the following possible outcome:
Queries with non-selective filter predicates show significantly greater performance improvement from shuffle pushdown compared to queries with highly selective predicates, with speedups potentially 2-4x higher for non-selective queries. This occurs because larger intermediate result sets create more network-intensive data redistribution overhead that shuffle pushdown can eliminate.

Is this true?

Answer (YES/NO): NO